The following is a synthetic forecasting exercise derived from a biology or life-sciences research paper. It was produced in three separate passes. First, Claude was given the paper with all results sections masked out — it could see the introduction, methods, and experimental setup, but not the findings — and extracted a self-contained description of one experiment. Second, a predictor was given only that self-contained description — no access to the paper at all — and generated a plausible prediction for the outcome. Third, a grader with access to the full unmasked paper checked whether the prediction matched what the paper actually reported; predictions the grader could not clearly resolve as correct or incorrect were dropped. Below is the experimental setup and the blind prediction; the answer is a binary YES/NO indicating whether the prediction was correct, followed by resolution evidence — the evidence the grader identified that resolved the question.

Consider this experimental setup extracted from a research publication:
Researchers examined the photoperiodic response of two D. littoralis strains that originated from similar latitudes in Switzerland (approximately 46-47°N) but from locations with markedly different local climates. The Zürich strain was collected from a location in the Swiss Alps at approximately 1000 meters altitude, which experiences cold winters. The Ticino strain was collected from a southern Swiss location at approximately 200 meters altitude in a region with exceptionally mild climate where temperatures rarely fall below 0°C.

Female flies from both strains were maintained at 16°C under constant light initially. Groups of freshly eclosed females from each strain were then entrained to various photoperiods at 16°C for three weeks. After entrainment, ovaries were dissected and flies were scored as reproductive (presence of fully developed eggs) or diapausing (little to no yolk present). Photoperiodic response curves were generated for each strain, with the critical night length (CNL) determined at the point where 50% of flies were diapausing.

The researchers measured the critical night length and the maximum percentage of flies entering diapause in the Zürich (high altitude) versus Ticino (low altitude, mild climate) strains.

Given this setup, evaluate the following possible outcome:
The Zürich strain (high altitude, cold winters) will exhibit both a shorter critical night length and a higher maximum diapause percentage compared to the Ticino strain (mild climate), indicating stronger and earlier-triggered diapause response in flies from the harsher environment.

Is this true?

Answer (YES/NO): YES